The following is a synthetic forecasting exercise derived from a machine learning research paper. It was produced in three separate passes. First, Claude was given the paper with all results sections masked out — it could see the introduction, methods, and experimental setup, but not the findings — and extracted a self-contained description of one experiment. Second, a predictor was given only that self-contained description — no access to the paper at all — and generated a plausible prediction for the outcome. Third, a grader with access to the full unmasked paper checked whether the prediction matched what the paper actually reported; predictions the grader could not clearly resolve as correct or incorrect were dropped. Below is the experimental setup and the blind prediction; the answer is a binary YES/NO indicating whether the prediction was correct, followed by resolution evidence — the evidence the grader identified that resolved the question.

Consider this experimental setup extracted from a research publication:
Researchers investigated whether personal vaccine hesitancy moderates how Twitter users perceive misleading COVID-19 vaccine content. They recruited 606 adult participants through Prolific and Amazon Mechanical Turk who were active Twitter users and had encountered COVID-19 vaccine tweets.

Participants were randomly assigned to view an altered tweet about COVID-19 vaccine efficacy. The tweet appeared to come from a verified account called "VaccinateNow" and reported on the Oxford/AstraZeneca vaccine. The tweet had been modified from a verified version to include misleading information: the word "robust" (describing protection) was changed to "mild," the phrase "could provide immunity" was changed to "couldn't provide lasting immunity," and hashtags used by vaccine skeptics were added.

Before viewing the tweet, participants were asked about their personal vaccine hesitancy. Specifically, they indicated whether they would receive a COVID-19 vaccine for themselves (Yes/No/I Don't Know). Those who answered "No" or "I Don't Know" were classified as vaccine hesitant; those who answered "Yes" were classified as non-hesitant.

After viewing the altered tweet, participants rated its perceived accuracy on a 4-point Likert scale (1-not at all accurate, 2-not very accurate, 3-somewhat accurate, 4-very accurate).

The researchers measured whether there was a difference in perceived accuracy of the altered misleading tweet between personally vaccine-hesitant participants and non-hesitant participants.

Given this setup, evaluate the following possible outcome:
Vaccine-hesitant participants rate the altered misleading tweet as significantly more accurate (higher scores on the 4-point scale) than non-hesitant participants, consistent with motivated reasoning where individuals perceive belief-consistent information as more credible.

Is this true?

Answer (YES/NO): YES